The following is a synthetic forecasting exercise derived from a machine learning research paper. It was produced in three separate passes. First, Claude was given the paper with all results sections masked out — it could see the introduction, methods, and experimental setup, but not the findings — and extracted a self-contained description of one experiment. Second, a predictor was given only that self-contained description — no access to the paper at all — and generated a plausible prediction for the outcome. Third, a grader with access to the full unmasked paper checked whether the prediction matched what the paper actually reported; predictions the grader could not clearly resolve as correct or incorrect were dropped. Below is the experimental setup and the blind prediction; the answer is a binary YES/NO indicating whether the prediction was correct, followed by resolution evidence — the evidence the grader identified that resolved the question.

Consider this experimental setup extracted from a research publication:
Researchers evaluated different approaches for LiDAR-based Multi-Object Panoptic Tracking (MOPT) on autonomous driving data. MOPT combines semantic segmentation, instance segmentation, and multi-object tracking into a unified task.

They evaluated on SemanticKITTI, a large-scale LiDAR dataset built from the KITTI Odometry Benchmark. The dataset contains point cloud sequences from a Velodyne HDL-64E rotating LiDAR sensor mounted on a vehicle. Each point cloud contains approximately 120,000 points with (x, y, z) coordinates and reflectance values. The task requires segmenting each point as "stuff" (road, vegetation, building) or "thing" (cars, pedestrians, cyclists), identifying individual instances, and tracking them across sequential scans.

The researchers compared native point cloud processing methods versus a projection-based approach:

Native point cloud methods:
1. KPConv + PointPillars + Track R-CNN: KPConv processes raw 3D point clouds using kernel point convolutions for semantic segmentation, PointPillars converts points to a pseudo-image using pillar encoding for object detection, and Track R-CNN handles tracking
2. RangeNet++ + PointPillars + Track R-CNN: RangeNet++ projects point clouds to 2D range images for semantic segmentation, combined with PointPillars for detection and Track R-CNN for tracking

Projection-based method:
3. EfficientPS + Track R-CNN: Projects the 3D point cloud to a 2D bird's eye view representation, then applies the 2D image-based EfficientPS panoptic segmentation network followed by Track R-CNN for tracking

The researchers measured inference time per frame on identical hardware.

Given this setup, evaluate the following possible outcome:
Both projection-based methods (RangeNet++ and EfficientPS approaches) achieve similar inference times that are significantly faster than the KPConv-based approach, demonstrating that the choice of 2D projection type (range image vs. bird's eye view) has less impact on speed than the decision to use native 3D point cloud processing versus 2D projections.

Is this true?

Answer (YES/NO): NO